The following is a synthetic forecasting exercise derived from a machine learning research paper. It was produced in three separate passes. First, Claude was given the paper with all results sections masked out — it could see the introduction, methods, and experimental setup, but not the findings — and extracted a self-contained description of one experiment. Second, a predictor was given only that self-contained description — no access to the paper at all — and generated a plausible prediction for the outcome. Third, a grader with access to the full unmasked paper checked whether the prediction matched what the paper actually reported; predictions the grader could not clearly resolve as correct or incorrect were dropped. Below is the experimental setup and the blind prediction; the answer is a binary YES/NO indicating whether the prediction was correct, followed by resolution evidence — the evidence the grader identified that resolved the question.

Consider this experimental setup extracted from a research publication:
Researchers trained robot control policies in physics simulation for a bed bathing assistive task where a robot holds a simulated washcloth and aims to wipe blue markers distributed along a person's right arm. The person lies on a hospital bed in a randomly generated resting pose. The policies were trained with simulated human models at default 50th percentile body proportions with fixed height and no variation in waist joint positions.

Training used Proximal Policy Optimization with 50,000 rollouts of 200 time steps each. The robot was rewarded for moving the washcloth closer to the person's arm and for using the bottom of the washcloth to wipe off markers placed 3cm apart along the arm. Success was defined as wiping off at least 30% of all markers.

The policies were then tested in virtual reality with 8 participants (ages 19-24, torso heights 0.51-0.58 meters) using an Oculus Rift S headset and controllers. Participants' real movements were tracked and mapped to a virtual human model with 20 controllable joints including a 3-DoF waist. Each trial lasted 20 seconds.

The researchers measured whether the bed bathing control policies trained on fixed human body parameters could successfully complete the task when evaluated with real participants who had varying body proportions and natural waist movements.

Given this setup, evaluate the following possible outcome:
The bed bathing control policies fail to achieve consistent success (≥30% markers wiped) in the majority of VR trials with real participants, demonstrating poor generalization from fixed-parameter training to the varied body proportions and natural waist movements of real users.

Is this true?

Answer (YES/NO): YES